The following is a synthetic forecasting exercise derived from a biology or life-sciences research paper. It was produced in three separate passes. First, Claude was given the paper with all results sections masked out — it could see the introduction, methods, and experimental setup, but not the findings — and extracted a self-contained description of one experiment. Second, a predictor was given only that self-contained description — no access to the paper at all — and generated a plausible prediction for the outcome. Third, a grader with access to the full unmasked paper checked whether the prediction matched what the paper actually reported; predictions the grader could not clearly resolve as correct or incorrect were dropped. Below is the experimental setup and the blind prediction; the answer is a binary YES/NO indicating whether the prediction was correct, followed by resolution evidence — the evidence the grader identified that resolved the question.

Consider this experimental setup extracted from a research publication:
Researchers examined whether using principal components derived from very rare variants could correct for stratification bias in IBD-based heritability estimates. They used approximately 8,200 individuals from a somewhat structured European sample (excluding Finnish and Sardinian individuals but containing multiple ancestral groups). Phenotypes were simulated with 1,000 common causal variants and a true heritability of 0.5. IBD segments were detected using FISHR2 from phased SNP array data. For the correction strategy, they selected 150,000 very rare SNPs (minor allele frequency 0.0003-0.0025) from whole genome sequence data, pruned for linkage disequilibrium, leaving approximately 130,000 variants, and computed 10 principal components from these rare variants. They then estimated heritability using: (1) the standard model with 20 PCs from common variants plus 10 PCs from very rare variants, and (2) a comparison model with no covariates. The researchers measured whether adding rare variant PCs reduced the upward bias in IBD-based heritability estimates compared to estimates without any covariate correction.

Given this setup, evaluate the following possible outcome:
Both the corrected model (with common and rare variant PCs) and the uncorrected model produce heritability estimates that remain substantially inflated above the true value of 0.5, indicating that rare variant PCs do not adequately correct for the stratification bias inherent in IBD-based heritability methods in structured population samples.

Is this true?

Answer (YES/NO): NO